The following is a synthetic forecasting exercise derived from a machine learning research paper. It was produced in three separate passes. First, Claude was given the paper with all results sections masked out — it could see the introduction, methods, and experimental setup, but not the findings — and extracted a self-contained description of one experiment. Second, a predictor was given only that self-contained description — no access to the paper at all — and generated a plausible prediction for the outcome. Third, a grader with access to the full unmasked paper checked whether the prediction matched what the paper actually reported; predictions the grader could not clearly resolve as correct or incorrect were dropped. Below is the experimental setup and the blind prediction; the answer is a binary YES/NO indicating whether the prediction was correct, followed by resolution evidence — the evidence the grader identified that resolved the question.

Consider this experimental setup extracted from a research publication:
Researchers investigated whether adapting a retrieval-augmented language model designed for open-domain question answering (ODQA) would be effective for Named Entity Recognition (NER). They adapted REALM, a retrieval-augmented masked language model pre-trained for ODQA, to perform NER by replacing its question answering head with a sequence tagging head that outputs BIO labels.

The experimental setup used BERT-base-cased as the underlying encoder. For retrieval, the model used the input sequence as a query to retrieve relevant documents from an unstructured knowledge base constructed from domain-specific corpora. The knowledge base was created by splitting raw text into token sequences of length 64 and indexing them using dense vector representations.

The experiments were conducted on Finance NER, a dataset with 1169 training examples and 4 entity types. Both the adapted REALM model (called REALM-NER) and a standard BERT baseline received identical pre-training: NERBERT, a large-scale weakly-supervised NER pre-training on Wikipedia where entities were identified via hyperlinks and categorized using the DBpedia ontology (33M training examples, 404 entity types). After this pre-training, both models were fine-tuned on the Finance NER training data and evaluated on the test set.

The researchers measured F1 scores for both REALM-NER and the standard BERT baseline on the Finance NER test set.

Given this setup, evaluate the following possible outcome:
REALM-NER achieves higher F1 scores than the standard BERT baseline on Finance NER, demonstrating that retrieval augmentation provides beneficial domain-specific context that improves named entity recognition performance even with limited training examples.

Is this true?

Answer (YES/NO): NO